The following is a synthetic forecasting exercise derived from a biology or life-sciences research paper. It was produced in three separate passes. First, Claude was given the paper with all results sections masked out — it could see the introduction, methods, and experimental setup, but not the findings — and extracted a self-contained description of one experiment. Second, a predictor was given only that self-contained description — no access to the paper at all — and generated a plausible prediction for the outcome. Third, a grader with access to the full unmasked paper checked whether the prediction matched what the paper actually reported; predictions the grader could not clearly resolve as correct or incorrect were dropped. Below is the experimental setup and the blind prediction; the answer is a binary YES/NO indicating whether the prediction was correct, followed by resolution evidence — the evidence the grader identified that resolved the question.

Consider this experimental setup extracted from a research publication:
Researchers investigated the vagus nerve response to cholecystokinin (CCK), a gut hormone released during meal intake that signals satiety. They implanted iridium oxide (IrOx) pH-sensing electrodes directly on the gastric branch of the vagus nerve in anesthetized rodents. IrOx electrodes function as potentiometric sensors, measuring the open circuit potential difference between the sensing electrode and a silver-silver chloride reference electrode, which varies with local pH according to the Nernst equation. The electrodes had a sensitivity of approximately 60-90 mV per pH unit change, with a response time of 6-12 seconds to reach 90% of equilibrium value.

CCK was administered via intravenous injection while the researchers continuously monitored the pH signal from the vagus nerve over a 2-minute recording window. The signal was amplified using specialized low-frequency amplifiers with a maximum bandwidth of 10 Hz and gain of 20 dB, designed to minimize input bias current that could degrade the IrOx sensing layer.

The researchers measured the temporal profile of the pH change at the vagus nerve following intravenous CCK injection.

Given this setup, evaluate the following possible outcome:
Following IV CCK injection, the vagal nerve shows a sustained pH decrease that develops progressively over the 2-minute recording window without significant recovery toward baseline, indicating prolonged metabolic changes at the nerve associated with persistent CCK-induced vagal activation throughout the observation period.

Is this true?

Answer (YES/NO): NO